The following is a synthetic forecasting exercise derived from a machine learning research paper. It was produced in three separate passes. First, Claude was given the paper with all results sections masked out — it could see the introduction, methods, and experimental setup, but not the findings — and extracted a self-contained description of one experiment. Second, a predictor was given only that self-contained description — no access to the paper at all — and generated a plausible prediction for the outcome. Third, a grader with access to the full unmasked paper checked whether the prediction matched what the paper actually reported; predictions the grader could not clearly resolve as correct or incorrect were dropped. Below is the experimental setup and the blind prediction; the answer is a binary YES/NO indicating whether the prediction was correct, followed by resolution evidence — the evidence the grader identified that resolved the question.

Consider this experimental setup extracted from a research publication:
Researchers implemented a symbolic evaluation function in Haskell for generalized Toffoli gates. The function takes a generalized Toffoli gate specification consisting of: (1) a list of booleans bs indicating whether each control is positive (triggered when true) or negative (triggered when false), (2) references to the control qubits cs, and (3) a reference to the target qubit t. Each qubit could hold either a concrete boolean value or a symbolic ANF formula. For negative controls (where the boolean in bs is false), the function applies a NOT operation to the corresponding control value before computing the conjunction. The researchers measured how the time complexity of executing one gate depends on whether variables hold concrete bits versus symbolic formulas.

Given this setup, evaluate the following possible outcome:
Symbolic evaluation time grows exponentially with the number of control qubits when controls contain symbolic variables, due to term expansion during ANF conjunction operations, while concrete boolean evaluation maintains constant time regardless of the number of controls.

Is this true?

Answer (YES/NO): NO